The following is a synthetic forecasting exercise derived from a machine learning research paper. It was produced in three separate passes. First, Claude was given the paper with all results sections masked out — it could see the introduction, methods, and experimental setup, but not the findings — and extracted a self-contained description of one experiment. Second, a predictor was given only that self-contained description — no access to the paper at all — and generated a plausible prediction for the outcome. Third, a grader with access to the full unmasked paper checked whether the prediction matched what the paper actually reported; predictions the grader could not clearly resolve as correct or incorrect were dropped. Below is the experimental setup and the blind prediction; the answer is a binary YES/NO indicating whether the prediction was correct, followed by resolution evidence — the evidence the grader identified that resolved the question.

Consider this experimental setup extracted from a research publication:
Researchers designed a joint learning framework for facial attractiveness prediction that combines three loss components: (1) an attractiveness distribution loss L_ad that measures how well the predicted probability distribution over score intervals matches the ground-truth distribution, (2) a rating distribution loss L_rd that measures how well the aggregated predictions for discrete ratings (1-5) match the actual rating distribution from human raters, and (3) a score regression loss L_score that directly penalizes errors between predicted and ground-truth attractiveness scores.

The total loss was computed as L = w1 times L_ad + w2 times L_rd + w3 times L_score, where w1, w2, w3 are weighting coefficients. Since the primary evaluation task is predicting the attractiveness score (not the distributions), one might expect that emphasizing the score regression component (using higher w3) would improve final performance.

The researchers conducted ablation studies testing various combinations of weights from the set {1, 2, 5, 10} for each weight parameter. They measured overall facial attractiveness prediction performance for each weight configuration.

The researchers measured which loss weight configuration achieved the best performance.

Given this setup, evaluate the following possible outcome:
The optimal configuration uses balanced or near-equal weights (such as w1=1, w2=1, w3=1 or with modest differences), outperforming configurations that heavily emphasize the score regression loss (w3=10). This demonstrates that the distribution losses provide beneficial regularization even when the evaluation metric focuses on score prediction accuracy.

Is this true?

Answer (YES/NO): YES